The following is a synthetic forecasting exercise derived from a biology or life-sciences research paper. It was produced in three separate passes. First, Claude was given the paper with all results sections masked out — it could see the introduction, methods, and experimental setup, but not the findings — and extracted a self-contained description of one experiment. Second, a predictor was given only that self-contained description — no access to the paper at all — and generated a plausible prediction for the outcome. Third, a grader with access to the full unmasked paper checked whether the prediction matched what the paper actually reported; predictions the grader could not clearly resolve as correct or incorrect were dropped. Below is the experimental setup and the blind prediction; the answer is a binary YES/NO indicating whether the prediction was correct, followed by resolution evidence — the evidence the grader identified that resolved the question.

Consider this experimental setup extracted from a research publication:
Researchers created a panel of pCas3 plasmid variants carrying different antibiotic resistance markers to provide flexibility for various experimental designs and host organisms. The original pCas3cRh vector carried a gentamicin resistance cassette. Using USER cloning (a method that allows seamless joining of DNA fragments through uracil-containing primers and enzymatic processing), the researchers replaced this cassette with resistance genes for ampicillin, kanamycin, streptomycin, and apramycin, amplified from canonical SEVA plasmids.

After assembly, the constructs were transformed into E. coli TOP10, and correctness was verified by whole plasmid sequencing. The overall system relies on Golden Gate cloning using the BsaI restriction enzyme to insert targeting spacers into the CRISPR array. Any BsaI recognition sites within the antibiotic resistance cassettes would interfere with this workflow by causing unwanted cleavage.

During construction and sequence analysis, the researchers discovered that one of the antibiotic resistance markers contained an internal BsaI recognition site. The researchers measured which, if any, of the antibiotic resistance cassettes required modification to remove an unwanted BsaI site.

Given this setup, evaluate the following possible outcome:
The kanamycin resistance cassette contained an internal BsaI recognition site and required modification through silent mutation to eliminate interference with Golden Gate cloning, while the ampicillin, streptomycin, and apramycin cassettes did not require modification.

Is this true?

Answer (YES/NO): NO